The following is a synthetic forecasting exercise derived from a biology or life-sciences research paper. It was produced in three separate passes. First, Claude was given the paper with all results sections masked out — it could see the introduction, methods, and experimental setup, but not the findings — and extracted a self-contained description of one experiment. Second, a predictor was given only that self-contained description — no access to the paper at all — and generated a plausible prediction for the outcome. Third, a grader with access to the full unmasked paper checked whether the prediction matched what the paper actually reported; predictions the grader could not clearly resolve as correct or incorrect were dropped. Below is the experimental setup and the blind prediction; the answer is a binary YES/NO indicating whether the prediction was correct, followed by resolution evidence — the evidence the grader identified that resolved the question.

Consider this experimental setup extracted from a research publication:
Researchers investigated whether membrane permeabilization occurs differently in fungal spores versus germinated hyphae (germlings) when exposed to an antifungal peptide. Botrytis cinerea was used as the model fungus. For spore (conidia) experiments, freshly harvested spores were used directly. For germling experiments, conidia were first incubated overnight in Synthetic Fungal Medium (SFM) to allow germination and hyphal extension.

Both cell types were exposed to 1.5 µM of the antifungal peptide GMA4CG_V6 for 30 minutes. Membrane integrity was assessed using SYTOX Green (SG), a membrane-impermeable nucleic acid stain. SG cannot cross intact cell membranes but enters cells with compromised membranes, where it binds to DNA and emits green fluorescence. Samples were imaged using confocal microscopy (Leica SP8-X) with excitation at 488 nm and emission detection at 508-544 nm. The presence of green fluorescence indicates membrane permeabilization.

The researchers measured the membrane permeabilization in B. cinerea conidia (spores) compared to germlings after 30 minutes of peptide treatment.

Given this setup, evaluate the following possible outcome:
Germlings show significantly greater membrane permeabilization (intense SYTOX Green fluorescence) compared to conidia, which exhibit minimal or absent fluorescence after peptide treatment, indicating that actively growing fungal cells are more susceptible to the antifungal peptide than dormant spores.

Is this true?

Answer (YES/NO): NO